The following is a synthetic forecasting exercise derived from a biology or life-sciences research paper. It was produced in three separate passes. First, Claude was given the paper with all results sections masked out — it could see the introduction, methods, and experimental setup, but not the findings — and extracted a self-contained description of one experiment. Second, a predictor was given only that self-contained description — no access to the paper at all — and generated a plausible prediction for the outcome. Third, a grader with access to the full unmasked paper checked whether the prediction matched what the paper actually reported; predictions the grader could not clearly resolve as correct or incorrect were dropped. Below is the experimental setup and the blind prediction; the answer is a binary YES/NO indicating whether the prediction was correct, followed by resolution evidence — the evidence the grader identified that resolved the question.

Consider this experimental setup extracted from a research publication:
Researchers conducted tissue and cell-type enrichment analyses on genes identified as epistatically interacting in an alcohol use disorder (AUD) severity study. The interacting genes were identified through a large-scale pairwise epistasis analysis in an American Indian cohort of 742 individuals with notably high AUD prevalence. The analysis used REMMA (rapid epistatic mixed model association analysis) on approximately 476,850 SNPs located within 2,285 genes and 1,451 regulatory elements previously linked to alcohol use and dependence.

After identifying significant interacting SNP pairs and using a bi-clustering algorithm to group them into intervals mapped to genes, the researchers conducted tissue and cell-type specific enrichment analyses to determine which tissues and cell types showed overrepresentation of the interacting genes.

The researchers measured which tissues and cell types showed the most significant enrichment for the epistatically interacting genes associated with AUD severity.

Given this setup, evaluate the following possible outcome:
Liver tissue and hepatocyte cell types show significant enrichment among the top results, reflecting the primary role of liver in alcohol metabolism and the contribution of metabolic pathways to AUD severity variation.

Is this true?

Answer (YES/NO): NO